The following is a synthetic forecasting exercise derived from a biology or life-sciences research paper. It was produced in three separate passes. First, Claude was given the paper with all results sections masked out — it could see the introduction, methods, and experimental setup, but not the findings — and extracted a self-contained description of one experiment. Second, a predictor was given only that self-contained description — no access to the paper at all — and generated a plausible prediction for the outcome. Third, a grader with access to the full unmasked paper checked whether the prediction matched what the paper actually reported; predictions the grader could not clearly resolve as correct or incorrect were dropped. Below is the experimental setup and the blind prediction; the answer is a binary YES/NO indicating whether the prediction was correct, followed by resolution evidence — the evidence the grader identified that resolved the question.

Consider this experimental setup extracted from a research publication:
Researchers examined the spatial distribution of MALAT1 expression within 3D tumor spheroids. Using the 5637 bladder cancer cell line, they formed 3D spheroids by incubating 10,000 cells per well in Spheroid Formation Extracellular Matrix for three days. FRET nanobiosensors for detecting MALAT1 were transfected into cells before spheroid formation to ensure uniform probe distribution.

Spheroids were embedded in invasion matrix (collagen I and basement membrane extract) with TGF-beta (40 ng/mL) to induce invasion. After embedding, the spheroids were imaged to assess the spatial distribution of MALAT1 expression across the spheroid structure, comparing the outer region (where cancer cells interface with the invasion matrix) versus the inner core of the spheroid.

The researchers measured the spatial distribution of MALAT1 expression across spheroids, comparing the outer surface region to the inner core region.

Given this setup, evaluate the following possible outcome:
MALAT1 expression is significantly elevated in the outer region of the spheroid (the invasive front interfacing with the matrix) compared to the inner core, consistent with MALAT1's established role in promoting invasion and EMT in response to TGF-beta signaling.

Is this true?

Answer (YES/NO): YES